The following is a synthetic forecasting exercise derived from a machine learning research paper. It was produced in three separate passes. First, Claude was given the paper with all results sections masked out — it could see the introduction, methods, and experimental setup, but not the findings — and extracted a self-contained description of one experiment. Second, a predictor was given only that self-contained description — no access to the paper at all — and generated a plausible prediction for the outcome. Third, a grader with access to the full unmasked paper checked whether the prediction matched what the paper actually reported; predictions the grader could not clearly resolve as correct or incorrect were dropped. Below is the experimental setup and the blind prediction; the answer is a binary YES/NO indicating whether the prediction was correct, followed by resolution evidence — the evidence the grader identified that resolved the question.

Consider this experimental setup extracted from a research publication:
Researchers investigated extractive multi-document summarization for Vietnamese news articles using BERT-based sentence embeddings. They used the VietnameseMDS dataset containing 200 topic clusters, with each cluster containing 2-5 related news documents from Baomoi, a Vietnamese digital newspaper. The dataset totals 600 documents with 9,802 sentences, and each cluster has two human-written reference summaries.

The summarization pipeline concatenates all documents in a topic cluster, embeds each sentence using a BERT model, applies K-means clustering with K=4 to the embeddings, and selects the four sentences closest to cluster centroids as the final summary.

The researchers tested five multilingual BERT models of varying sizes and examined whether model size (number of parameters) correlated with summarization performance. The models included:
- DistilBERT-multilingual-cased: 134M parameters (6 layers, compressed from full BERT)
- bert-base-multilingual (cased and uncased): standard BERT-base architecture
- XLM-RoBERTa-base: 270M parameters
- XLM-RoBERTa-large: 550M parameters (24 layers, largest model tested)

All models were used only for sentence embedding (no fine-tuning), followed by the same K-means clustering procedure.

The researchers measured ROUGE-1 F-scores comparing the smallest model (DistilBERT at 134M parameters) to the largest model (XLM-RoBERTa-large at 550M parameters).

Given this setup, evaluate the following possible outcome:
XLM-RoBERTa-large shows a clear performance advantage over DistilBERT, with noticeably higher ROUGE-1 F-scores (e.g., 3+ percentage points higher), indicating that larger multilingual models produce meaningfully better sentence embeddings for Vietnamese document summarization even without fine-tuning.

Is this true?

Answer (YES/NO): NO